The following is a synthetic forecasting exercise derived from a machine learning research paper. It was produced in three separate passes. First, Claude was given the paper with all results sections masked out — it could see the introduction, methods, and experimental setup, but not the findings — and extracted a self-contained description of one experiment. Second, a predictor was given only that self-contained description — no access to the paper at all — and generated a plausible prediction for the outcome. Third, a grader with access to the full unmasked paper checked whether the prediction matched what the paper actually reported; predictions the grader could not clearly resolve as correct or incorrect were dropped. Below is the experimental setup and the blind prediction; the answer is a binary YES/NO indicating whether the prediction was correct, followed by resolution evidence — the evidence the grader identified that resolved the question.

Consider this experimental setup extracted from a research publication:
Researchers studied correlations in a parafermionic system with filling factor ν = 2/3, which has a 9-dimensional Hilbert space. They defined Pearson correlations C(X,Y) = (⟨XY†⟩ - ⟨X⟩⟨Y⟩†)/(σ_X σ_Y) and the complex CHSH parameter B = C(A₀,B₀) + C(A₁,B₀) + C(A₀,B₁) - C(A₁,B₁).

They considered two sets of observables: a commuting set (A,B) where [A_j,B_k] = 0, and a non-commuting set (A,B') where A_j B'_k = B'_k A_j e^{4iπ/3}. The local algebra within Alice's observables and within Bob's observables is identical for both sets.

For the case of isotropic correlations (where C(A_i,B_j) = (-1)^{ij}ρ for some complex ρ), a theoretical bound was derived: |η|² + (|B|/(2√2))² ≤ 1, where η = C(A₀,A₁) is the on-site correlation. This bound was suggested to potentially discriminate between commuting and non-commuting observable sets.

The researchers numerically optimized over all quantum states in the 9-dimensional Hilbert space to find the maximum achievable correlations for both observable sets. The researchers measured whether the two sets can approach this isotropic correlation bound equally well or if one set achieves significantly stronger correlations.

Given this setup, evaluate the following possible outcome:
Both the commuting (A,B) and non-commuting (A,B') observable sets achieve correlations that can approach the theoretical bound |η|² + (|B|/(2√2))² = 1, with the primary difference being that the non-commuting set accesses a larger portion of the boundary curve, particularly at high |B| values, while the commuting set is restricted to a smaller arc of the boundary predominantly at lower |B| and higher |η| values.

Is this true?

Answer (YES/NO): NO